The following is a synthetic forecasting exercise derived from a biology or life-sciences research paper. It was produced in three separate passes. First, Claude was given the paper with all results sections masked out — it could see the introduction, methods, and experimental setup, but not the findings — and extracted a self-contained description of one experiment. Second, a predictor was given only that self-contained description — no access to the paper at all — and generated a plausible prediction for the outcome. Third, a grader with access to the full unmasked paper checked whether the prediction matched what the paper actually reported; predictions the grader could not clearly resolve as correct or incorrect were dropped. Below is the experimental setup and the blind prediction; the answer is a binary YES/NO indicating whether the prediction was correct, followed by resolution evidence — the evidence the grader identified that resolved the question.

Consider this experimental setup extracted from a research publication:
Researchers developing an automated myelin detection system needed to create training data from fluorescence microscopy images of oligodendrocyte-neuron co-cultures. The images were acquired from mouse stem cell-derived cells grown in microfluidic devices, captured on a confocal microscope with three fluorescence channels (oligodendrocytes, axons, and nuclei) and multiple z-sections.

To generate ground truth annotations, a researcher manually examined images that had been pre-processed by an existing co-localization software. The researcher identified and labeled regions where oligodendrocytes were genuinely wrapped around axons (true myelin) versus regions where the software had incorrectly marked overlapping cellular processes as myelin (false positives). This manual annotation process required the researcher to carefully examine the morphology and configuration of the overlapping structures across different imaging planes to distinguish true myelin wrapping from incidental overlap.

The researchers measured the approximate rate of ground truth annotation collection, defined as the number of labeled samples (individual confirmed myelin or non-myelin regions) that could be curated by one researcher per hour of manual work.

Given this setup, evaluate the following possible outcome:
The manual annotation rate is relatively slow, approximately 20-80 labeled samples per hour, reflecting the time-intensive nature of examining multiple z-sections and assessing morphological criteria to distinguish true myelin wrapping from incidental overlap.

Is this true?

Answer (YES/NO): YES